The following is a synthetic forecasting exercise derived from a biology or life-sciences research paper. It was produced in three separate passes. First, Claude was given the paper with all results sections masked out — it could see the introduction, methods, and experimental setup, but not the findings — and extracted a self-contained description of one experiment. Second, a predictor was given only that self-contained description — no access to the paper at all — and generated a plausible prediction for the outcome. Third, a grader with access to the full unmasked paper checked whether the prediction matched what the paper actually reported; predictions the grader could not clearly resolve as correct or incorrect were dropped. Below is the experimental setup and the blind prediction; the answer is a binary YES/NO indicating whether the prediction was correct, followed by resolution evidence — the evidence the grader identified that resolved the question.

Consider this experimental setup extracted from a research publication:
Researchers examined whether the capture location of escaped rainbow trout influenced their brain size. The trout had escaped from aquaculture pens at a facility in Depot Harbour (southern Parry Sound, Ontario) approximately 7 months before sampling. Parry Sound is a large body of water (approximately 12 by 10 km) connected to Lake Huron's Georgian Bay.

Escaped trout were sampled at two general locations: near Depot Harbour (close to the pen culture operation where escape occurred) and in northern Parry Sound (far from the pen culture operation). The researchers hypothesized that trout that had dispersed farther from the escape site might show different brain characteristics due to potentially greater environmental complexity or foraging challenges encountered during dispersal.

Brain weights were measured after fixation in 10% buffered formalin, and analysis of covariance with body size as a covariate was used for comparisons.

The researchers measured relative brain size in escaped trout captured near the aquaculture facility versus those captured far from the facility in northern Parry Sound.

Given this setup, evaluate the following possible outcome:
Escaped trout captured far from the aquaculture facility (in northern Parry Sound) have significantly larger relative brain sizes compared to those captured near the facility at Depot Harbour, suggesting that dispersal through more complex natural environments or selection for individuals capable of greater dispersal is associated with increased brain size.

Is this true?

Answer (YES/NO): NO